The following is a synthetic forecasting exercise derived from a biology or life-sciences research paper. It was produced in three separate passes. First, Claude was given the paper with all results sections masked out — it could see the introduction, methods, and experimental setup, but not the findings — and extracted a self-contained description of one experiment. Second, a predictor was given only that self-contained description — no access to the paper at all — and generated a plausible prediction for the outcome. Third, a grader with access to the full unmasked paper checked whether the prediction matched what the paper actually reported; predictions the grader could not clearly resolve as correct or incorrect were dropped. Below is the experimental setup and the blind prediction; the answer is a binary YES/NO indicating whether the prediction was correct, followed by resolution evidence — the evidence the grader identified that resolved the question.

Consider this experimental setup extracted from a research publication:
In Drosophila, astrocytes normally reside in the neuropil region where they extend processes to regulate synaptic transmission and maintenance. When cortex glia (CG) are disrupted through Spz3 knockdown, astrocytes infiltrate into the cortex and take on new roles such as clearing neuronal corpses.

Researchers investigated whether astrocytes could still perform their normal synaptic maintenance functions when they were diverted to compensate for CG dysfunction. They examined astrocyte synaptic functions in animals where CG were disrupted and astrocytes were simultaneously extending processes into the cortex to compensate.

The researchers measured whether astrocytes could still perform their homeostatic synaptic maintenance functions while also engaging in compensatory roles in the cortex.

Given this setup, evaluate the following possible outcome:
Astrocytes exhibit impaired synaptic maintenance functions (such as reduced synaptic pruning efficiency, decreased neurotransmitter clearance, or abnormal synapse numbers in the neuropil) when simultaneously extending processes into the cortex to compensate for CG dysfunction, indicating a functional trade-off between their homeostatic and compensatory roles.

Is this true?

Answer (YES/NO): NO